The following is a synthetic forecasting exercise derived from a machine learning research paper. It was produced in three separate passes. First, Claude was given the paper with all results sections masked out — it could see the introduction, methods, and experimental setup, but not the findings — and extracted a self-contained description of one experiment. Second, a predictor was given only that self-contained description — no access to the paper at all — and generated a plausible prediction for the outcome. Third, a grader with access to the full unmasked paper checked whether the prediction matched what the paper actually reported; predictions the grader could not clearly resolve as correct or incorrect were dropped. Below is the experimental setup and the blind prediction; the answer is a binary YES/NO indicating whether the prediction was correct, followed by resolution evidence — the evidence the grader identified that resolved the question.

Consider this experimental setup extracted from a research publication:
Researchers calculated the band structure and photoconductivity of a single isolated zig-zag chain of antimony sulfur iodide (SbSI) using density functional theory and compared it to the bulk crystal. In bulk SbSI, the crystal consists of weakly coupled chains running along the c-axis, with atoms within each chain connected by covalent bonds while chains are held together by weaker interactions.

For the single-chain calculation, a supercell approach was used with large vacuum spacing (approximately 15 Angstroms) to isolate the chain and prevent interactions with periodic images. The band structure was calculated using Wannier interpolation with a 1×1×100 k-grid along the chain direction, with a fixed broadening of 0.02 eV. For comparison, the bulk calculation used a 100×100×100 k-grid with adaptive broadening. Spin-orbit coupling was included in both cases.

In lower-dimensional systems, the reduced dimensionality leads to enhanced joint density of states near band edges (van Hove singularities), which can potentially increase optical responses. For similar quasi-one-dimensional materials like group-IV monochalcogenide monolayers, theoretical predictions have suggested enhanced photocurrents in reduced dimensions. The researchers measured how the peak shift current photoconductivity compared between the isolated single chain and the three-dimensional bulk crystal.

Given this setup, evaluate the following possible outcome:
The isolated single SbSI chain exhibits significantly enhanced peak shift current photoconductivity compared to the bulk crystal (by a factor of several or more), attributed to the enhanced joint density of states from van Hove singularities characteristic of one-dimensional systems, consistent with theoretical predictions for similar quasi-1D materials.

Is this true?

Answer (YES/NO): YES